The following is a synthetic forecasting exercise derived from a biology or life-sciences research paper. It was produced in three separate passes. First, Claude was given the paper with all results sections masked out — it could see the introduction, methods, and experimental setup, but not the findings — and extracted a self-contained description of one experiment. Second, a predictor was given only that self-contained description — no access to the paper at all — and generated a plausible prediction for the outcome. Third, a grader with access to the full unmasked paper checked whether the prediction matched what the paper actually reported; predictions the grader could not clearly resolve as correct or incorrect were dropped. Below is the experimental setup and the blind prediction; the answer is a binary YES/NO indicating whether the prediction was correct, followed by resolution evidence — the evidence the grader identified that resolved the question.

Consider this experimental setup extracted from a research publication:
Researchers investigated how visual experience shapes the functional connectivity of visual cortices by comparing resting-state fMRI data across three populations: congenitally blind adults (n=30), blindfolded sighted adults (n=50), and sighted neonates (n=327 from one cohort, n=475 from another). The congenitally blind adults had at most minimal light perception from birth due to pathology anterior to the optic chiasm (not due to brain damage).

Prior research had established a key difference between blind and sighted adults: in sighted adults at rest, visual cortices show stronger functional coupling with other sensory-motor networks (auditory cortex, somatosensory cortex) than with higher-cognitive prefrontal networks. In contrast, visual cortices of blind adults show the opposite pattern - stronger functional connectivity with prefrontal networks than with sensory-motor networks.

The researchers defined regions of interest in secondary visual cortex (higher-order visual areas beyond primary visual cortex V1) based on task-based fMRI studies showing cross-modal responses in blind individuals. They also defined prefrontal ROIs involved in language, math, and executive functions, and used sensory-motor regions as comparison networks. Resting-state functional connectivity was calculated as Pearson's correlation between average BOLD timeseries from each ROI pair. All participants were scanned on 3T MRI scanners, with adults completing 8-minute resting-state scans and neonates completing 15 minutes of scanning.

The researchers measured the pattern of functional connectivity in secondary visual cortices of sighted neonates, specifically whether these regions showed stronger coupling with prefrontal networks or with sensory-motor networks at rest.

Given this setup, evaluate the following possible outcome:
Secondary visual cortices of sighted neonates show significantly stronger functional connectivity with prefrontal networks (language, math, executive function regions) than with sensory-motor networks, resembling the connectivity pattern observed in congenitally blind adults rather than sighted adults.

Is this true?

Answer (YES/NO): YES